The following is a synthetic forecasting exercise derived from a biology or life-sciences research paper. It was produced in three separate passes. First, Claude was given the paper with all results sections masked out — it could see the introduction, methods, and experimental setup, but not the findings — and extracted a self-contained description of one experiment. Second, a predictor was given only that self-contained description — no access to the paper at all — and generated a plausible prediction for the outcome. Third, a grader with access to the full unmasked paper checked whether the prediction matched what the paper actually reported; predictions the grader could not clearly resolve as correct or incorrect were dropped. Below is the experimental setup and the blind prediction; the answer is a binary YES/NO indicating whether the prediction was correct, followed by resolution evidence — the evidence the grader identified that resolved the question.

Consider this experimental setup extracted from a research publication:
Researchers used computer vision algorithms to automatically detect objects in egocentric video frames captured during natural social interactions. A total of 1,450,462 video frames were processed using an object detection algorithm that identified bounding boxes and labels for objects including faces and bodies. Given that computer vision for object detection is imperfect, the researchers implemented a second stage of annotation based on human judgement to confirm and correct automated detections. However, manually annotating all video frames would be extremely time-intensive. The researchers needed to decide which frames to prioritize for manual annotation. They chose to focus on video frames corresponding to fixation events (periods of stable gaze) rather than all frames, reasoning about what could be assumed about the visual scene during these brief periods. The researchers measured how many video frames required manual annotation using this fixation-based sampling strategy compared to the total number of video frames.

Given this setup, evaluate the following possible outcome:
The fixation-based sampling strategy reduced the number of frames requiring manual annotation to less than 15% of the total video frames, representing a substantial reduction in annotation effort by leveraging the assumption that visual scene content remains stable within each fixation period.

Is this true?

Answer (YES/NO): YES